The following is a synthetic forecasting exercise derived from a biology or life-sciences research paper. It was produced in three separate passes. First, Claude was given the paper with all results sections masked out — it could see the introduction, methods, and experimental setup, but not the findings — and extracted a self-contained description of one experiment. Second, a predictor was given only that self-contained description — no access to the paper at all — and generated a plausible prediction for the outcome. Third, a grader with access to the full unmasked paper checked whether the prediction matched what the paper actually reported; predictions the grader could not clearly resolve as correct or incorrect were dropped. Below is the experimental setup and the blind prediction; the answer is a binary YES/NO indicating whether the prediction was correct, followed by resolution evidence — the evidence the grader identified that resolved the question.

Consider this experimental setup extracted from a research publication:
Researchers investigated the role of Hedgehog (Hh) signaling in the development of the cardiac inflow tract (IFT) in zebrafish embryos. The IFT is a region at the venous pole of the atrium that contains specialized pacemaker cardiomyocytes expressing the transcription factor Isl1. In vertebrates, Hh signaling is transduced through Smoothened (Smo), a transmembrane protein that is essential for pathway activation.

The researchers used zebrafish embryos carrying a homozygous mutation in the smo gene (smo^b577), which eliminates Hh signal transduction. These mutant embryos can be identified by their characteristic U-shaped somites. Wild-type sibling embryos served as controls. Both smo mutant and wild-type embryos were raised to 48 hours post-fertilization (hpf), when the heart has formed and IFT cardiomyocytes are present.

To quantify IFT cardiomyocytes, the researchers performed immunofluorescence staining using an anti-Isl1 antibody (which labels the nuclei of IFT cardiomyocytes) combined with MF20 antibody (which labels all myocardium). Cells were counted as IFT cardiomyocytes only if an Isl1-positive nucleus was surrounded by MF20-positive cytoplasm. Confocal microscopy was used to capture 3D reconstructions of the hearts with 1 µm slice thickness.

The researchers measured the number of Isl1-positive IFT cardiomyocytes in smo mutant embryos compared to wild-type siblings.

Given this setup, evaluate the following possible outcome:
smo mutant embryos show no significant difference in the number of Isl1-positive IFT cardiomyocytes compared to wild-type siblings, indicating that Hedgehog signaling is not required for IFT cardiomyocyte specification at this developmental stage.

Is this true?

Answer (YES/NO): NO